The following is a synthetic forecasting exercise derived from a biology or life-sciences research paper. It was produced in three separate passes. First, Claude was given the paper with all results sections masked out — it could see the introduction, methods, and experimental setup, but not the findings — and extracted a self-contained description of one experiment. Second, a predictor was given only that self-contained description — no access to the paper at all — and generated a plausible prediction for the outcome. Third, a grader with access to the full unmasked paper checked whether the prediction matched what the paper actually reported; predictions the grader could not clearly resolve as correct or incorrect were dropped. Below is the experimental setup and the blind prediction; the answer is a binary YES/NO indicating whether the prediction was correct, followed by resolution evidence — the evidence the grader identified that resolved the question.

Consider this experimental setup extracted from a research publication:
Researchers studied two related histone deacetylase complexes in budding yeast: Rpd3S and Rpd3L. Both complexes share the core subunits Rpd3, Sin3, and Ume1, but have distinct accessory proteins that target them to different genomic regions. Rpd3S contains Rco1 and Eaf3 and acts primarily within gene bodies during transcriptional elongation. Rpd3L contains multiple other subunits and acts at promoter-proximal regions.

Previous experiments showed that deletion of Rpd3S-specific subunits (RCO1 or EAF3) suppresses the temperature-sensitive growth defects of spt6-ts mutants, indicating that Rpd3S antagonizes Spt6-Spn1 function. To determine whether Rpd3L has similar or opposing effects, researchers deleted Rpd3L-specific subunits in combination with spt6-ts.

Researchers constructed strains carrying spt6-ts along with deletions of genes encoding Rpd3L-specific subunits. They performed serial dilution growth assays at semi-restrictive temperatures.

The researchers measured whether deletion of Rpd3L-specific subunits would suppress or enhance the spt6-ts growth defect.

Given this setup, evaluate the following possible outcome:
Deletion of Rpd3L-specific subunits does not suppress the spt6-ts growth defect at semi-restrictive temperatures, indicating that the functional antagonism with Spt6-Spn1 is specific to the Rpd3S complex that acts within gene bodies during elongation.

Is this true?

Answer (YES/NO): YES